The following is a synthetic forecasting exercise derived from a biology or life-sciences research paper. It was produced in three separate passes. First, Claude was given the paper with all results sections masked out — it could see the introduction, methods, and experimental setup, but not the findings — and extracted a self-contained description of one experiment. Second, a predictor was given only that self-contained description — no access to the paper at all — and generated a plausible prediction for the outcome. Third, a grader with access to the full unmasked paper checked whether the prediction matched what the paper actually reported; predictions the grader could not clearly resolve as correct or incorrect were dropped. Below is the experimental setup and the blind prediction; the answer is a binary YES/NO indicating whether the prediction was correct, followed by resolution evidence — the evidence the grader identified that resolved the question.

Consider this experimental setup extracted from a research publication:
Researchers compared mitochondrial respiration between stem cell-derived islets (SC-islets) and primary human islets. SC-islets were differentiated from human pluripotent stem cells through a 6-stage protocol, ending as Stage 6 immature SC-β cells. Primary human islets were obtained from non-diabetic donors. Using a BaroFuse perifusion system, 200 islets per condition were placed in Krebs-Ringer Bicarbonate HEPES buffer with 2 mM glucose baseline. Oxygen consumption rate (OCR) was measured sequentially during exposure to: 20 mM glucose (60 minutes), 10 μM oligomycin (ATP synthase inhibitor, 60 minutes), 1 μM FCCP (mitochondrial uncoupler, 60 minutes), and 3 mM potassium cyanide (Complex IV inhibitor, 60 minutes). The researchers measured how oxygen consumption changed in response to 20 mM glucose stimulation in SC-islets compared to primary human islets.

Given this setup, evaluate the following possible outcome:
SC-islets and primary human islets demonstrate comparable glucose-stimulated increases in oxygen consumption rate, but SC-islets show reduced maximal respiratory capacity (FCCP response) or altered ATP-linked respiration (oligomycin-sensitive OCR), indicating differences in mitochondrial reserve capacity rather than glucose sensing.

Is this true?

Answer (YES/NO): NO